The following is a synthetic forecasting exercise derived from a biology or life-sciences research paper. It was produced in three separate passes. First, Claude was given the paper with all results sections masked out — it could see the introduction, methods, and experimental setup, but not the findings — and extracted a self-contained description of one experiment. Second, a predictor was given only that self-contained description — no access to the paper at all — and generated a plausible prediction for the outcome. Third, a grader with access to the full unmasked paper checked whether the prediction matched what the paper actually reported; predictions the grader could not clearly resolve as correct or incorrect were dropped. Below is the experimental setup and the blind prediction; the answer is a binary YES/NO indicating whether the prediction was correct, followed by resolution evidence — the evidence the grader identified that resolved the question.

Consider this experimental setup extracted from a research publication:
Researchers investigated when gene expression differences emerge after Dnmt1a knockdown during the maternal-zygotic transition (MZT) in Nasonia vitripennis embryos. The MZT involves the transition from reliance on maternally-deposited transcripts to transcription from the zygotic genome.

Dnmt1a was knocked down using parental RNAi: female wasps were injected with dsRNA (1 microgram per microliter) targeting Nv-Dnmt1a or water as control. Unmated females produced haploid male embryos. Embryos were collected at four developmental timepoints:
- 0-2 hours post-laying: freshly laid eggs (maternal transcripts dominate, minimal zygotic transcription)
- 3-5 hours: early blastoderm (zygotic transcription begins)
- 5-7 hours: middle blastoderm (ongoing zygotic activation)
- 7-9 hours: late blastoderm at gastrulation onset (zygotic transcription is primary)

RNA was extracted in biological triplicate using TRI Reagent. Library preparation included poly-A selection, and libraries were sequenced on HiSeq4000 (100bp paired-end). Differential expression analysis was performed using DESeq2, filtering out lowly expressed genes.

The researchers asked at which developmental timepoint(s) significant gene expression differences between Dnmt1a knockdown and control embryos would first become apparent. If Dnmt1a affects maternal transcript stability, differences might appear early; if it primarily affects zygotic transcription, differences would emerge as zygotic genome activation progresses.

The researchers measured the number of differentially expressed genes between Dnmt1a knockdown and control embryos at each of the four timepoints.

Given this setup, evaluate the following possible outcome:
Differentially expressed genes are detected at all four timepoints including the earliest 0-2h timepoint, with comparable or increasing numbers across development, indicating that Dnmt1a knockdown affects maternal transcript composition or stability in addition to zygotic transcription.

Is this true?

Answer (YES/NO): NO